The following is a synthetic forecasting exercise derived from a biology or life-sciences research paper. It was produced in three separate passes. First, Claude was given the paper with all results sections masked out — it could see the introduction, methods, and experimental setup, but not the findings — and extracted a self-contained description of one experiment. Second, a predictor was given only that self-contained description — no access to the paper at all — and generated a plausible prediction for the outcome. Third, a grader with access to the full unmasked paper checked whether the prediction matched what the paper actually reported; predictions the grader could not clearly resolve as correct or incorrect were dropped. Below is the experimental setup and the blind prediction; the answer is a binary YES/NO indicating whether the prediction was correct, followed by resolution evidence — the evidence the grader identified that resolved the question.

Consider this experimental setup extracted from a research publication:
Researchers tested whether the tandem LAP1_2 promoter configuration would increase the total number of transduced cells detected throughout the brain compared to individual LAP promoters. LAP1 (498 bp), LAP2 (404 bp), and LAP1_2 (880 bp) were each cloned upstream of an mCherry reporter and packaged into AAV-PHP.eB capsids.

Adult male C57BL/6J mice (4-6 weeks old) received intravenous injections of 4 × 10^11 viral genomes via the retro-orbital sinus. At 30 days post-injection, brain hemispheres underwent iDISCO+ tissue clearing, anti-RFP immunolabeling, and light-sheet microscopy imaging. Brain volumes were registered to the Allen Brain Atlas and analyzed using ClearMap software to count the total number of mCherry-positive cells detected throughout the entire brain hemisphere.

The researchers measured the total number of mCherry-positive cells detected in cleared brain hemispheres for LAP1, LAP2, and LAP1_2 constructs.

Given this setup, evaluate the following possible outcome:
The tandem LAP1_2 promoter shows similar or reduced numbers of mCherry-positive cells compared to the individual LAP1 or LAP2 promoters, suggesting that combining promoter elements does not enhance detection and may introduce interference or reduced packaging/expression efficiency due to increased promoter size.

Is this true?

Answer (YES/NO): NO